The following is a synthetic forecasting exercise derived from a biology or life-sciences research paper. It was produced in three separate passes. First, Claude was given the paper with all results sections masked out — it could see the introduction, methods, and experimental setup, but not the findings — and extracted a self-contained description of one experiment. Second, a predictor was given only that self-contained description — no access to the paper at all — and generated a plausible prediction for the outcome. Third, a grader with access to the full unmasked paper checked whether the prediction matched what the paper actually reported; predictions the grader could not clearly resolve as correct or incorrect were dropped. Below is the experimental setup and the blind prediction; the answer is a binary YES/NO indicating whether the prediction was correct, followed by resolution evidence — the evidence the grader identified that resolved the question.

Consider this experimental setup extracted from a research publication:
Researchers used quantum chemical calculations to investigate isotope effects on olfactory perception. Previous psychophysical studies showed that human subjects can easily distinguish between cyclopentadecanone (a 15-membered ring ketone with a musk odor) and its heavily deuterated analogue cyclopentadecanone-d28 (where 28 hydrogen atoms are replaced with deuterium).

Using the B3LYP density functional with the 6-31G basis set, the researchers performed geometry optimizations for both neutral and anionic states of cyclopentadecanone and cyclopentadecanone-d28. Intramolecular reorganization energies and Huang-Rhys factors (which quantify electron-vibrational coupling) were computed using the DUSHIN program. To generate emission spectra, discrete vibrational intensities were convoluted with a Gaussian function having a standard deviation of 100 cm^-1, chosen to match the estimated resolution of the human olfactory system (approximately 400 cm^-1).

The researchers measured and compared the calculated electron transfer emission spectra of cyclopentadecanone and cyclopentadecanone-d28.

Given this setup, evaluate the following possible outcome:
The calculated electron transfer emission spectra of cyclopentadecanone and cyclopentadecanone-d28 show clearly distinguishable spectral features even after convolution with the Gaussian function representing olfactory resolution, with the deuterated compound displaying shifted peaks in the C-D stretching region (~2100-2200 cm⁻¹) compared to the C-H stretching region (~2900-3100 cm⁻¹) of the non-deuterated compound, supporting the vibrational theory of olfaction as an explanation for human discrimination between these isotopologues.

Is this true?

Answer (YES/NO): NO